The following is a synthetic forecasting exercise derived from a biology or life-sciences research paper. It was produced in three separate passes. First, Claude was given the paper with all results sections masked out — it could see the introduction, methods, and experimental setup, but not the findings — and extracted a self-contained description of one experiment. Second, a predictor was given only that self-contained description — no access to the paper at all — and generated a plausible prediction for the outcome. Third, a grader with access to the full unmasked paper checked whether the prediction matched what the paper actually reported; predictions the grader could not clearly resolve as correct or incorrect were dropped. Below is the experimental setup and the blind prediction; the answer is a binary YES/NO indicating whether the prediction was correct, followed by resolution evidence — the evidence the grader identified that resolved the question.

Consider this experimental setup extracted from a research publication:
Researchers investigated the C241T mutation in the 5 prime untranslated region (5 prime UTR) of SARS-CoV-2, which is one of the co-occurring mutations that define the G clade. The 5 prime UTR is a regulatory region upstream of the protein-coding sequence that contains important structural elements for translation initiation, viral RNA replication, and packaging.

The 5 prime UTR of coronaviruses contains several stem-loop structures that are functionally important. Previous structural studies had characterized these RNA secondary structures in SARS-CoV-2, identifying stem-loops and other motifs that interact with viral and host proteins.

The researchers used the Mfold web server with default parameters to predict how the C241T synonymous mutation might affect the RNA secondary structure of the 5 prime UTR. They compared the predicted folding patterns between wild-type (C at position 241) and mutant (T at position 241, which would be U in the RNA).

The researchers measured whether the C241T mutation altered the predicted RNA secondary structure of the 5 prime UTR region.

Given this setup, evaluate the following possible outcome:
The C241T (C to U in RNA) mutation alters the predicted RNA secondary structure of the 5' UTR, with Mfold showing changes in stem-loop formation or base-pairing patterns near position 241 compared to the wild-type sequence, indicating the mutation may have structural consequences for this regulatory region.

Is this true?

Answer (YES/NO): NO